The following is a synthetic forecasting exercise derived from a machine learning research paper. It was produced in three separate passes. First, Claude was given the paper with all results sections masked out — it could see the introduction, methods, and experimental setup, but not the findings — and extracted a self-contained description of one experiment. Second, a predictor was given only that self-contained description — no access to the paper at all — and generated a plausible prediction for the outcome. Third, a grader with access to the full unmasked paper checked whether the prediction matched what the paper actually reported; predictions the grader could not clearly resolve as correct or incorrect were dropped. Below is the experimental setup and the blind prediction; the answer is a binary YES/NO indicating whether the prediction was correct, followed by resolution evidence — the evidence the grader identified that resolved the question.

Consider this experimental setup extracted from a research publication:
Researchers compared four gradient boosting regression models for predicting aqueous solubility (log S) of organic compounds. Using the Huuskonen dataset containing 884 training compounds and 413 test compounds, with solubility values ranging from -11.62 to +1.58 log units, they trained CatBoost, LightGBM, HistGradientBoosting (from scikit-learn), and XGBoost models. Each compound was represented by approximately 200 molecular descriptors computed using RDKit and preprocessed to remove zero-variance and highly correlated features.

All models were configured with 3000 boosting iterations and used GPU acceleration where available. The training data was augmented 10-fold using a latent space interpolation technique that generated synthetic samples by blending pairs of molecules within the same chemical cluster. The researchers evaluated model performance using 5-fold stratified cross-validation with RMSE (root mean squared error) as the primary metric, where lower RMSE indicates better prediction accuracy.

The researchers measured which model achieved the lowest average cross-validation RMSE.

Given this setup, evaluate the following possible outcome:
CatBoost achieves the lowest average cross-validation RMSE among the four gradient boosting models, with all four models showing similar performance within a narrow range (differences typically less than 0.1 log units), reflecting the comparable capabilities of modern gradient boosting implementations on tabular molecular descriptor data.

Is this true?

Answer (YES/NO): NO